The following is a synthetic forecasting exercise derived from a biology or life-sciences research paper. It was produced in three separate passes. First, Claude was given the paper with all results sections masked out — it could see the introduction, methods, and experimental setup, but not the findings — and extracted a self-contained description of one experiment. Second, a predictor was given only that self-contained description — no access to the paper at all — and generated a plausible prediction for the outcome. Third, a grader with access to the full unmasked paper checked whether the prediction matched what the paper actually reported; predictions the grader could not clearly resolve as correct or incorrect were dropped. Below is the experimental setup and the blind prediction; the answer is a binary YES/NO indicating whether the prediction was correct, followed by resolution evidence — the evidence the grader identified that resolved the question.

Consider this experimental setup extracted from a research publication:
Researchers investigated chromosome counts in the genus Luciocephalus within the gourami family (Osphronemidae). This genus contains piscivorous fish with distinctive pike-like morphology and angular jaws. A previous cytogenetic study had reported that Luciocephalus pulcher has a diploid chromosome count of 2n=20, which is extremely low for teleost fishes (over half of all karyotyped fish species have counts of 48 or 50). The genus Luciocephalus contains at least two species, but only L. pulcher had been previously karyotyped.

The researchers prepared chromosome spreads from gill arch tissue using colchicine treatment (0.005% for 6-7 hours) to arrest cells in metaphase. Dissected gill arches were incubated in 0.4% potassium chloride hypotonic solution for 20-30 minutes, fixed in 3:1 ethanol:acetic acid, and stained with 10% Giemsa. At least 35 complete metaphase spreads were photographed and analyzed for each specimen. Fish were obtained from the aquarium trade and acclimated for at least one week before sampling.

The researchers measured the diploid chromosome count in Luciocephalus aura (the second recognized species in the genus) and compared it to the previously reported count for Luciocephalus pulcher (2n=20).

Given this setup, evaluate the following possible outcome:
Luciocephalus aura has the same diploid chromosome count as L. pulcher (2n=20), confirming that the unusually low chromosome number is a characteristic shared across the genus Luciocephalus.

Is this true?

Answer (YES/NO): NO